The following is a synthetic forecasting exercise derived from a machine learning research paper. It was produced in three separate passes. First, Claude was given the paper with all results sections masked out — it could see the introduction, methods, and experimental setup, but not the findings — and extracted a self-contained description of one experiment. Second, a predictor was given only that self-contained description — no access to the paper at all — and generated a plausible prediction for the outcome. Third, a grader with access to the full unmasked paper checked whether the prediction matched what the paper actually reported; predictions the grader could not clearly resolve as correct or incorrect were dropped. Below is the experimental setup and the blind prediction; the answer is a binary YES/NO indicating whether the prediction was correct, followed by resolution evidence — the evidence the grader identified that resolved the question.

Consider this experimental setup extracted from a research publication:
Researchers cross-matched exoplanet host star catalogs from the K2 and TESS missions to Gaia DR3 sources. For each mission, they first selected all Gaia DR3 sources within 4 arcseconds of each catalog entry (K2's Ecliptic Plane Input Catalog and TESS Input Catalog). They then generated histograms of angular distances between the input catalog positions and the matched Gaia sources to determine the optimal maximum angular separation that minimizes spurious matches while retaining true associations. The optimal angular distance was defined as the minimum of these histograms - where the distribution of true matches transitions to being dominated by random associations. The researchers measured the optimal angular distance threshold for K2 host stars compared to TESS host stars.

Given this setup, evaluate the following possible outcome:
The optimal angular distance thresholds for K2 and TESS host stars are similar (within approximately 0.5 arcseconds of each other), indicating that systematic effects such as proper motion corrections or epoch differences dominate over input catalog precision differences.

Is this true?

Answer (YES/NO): YES